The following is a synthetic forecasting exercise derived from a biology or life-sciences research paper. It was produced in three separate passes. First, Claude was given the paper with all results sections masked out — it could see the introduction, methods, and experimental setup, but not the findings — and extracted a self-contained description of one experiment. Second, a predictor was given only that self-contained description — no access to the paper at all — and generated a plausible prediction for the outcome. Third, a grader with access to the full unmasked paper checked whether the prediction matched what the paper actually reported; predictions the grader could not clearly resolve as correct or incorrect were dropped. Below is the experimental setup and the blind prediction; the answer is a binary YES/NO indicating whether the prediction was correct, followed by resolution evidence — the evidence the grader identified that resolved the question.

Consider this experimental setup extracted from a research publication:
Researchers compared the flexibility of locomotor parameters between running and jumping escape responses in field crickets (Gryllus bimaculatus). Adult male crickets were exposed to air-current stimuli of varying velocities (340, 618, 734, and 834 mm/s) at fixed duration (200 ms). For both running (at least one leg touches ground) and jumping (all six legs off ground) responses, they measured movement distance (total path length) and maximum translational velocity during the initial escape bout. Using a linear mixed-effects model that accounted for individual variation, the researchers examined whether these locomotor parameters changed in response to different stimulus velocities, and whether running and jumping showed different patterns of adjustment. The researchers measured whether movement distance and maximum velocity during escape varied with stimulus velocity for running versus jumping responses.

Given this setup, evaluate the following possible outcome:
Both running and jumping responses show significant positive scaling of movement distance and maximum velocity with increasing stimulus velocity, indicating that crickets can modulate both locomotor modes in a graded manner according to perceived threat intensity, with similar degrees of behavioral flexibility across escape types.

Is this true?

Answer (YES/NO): NO